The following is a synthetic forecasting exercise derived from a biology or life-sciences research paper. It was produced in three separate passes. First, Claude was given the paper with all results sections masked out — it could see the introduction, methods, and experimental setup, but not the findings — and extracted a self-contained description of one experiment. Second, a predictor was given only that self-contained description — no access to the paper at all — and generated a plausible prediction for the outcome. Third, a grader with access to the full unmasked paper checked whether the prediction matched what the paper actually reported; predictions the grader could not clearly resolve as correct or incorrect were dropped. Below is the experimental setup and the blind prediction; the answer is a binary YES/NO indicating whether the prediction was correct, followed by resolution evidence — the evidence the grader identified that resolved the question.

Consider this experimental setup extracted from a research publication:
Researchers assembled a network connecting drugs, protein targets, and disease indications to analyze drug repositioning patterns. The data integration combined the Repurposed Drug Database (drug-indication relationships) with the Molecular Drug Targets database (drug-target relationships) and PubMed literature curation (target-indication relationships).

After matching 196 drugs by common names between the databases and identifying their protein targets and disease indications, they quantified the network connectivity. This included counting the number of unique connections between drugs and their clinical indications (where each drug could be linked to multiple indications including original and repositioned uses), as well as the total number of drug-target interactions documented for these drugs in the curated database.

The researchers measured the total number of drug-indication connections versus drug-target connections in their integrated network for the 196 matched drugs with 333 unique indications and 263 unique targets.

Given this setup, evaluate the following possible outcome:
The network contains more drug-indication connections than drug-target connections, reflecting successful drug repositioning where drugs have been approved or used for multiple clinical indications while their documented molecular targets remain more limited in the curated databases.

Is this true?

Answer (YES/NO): NO